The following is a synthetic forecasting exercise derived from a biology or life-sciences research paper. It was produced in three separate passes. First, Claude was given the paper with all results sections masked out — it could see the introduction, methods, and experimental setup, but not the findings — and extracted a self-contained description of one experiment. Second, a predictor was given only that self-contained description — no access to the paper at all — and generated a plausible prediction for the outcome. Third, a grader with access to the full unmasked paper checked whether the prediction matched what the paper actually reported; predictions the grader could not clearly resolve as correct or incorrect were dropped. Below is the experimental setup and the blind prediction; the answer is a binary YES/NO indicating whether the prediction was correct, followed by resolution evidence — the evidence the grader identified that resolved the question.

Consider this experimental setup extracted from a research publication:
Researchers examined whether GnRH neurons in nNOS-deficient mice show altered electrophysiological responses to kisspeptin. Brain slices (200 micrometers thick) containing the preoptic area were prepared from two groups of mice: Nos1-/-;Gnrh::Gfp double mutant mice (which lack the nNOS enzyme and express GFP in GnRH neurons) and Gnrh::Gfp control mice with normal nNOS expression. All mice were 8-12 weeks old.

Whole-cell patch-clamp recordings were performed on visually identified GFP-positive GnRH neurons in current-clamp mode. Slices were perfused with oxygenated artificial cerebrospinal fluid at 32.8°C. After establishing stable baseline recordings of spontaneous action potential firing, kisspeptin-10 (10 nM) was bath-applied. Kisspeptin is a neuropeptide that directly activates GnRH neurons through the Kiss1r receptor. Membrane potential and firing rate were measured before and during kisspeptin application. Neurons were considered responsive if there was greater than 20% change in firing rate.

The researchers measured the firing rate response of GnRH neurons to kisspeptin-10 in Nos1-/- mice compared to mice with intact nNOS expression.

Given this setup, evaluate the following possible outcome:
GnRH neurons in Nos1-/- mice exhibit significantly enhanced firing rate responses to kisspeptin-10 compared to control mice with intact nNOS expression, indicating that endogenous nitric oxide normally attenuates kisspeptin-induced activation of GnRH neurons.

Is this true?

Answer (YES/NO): YES